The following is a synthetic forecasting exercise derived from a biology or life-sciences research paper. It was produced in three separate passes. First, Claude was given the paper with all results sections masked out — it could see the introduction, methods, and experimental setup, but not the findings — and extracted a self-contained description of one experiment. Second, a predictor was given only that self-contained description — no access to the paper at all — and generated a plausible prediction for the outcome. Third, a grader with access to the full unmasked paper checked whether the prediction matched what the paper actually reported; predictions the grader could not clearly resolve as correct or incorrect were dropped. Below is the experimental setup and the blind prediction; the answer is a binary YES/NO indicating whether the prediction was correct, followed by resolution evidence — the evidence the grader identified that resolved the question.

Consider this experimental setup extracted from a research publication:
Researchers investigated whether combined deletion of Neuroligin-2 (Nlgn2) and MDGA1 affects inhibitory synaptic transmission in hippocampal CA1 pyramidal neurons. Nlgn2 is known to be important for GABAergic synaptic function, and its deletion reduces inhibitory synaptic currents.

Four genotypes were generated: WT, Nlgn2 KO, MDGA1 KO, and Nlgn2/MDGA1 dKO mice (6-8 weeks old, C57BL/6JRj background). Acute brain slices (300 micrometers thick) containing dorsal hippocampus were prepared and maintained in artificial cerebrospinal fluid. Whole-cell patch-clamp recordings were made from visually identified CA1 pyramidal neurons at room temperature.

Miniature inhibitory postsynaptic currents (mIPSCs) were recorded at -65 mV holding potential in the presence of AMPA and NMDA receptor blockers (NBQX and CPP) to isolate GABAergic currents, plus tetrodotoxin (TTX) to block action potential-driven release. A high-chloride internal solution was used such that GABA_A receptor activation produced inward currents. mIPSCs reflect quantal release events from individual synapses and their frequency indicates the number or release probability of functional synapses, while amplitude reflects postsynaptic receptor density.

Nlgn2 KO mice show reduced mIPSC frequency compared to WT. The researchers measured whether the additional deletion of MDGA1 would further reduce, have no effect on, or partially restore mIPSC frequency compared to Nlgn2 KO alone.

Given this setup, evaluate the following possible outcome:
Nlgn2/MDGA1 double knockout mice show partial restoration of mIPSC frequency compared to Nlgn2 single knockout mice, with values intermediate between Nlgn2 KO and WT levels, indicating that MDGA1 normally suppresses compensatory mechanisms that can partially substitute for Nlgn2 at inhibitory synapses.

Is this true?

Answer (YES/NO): YES